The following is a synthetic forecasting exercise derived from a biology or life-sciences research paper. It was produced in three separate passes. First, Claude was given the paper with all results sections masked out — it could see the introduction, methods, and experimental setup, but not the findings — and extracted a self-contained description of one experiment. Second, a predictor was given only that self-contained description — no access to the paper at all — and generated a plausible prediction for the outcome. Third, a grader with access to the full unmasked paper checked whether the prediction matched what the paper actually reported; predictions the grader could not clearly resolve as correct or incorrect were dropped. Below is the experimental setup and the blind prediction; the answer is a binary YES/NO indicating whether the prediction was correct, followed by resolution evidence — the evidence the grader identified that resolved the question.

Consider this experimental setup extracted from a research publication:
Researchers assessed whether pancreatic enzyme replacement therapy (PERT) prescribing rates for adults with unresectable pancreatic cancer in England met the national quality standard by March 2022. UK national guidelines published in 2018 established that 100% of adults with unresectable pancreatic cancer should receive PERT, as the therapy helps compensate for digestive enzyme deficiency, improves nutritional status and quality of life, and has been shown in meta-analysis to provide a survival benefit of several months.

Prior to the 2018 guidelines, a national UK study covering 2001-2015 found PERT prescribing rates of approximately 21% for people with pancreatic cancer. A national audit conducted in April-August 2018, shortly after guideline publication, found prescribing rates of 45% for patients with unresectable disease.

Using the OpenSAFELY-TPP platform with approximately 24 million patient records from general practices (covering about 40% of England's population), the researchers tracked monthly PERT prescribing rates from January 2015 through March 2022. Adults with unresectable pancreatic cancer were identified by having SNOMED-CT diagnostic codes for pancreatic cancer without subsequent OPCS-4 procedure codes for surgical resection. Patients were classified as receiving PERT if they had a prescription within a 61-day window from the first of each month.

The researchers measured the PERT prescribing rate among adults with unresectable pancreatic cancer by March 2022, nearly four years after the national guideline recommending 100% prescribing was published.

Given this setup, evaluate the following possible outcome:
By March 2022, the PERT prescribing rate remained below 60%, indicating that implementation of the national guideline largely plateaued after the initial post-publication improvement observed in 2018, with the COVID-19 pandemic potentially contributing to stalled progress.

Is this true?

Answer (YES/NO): NO